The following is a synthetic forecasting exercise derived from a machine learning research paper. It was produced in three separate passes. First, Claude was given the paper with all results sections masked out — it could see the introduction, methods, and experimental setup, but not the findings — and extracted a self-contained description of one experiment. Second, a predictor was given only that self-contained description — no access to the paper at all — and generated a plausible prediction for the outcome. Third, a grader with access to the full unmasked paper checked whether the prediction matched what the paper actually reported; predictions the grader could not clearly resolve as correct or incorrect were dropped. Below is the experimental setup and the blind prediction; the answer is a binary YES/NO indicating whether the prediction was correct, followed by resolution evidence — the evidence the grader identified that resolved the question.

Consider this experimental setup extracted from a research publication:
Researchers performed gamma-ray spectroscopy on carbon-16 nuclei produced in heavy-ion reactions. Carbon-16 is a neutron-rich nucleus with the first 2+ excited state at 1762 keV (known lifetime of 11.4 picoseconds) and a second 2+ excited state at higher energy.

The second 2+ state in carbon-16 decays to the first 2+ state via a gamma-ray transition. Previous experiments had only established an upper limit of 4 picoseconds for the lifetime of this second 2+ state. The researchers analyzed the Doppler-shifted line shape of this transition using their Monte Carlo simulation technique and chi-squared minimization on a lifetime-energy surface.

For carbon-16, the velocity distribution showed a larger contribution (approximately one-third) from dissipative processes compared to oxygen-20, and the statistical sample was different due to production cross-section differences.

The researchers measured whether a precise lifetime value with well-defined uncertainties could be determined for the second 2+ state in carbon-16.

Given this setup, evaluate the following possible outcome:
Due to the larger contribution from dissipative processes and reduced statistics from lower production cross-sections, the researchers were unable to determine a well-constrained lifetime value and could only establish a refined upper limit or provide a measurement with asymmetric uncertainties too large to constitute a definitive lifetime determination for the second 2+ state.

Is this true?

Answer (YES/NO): YES